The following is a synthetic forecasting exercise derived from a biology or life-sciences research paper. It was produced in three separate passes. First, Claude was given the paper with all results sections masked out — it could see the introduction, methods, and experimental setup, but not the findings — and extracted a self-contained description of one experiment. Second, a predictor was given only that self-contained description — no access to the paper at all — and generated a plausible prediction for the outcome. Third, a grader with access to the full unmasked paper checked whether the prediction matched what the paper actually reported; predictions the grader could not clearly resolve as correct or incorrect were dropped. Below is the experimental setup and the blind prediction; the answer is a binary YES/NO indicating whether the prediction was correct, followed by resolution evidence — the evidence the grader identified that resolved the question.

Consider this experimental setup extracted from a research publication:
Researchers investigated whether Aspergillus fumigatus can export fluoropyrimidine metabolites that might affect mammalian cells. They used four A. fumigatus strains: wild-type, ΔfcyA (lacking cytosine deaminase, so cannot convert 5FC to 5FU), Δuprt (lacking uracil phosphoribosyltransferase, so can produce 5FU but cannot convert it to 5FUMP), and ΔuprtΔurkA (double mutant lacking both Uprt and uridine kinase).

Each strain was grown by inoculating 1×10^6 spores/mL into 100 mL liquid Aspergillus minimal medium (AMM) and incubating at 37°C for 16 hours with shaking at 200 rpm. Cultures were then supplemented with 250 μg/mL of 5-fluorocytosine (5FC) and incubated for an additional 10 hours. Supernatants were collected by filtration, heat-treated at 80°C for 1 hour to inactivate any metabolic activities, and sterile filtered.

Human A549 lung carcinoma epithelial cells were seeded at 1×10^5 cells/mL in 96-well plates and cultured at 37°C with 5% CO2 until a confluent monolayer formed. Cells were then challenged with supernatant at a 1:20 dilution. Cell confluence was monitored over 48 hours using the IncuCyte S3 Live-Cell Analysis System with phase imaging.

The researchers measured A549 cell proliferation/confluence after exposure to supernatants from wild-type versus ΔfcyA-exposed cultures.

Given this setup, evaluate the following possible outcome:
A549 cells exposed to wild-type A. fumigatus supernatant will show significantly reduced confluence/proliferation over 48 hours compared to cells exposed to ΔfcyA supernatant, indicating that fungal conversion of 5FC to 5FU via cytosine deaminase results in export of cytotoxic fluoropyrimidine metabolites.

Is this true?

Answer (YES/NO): YES